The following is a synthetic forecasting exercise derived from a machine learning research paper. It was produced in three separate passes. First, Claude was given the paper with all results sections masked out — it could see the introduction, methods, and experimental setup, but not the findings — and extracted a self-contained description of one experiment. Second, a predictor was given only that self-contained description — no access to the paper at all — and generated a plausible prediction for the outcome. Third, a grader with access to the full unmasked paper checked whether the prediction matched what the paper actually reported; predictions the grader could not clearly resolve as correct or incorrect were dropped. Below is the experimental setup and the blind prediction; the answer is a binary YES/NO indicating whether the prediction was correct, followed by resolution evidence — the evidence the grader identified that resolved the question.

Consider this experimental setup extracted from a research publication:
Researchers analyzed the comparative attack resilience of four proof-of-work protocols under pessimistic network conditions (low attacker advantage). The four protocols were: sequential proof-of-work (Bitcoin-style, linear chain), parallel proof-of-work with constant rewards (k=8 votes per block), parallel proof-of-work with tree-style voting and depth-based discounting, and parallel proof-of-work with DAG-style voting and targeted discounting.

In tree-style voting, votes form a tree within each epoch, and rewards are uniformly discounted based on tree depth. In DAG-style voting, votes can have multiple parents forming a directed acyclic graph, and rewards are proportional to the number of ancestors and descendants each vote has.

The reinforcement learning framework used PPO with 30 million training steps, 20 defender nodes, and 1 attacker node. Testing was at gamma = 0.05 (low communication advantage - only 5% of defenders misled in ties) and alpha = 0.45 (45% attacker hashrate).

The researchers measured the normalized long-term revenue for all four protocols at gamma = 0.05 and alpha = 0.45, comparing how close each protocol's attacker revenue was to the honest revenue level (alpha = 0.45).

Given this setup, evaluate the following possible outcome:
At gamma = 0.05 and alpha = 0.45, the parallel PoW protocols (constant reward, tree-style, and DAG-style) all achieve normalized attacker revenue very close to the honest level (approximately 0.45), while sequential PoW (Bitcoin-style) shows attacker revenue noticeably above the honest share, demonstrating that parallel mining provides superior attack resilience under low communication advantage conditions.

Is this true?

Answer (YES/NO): NO